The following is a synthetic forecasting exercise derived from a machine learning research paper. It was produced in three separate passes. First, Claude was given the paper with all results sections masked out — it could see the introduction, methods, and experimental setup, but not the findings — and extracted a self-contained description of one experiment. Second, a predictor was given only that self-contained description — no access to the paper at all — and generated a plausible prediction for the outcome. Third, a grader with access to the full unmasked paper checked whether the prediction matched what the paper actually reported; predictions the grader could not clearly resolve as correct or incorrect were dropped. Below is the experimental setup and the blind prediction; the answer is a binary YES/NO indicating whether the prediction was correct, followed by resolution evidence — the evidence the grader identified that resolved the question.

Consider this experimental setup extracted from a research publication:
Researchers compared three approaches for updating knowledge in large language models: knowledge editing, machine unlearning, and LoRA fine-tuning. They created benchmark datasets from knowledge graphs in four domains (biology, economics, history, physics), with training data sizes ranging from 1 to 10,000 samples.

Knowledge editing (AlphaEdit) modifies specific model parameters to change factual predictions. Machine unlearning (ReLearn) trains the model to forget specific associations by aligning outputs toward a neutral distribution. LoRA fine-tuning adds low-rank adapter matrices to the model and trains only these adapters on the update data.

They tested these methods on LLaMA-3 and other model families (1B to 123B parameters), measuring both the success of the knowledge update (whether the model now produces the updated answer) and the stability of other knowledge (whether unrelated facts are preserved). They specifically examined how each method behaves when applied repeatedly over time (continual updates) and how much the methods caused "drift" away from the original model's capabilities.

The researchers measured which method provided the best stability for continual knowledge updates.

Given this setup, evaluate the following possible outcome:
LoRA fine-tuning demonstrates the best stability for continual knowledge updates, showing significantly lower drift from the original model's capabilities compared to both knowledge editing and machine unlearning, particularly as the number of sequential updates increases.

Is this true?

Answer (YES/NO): NO